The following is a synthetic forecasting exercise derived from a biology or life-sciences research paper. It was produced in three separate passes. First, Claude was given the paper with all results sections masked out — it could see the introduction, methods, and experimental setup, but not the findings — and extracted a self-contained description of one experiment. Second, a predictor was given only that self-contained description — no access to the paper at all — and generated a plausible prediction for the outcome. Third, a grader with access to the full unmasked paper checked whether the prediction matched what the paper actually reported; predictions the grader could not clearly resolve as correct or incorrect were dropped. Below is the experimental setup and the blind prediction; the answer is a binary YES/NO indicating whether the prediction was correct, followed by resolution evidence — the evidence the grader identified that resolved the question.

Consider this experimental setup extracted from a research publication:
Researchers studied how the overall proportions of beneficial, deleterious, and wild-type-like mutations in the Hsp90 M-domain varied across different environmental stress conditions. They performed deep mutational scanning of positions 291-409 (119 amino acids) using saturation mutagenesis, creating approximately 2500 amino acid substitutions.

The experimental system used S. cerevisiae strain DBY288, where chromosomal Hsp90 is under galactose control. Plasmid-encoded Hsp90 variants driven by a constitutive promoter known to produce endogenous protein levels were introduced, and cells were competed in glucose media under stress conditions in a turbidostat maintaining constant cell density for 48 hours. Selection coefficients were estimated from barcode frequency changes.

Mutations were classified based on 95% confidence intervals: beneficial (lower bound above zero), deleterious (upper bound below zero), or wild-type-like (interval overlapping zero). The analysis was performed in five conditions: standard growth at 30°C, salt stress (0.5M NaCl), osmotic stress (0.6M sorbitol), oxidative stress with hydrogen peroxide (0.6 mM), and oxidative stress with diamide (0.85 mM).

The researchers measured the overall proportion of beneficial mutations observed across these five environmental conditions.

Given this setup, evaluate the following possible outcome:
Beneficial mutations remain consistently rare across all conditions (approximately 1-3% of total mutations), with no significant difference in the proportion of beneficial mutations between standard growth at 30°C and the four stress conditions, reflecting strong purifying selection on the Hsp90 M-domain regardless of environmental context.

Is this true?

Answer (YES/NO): NO